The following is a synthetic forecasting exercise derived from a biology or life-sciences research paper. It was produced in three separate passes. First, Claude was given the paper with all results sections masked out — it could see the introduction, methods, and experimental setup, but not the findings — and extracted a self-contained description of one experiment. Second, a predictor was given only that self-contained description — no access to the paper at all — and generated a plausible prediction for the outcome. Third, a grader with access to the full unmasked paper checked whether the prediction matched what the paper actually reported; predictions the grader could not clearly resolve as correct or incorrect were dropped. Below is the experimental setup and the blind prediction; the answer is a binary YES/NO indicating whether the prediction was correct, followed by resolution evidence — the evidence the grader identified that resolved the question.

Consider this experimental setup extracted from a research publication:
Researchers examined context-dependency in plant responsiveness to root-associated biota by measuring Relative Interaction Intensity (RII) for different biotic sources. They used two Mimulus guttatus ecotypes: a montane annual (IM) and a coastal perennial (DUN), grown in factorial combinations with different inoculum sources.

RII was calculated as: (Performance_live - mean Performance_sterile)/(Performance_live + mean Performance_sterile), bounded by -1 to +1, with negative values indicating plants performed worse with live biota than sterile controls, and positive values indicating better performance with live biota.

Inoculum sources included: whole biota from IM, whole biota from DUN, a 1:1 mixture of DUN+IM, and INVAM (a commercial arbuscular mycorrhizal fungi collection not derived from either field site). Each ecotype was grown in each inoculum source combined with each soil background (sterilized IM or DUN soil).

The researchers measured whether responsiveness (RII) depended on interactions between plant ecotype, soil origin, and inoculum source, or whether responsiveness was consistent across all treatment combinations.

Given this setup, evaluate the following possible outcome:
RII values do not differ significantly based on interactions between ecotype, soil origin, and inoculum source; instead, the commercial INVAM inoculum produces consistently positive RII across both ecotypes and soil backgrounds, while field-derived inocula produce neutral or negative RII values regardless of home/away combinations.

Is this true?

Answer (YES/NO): NO